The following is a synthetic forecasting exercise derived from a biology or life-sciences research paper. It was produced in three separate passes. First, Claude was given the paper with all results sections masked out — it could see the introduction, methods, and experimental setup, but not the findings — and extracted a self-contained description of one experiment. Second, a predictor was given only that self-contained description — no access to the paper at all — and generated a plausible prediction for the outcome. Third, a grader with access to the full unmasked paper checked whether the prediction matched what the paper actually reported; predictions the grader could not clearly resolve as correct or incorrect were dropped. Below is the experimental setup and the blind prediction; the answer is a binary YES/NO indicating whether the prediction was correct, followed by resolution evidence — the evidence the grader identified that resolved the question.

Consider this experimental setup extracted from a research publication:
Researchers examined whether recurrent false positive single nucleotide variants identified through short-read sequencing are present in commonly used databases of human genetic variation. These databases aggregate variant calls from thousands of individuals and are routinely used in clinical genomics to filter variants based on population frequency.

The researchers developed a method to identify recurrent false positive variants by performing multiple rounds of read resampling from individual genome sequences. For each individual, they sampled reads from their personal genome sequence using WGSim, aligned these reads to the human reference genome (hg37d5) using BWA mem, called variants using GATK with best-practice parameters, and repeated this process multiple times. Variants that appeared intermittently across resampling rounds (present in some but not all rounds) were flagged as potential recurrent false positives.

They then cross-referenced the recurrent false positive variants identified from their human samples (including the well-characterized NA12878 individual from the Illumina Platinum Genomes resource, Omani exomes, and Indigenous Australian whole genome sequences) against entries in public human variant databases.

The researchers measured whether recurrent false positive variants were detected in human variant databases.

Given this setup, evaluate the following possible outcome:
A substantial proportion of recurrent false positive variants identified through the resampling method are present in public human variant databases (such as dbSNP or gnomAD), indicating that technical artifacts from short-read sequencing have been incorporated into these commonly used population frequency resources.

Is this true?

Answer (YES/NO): YES